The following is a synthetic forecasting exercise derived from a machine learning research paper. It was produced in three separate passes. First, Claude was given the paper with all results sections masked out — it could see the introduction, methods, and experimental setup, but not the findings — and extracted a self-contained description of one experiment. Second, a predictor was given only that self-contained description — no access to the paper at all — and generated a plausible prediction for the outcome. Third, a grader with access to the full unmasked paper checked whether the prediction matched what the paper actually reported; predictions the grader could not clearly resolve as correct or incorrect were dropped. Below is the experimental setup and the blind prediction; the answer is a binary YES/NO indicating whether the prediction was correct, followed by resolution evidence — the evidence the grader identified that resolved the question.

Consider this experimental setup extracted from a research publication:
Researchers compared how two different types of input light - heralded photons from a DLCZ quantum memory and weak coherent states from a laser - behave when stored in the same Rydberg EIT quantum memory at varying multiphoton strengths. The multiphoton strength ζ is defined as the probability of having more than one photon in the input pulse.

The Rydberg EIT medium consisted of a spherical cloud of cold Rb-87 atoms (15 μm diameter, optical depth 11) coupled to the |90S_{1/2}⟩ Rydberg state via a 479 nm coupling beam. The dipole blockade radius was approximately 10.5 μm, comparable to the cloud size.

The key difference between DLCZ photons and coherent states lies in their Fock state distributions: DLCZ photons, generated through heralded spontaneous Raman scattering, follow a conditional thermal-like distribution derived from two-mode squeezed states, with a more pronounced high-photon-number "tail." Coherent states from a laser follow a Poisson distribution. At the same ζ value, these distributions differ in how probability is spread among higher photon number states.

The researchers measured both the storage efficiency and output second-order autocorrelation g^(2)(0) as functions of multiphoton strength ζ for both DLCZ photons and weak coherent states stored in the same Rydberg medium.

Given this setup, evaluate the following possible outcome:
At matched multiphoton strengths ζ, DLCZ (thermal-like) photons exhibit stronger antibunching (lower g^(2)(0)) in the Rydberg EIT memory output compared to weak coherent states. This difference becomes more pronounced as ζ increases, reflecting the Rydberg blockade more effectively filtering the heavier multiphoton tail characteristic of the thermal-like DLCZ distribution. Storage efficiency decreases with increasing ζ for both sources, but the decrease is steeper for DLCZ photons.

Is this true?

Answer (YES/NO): NO